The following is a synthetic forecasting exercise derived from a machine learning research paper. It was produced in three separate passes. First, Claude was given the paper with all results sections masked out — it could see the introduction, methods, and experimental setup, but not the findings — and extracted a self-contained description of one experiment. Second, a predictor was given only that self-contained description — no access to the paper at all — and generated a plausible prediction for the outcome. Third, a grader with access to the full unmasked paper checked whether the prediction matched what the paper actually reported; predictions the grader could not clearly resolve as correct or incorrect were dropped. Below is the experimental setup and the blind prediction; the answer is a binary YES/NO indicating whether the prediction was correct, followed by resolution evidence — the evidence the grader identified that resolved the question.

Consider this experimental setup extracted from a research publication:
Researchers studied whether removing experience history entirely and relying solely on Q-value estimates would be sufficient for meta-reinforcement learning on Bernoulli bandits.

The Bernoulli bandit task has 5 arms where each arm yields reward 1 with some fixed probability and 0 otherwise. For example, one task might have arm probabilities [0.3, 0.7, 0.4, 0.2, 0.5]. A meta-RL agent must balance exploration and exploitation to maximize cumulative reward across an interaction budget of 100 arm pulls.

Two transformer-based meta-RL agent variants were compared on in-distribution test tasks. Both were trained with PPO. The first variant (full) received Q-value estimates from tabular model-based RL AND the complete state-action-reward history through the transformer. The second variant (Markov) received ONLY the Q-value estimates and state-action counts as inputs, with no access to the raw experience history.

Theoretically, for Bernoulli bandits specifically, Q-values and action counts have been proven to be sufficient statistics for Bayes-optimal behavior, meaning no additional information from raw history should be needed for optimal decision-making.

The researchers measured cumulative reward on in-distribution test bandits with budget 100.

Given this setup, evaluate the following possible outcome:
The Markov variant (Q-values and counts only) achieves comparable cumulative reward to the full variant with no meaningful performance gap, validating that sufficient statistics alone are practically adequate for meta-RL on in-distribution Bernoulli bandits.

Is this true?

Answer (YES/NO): YES